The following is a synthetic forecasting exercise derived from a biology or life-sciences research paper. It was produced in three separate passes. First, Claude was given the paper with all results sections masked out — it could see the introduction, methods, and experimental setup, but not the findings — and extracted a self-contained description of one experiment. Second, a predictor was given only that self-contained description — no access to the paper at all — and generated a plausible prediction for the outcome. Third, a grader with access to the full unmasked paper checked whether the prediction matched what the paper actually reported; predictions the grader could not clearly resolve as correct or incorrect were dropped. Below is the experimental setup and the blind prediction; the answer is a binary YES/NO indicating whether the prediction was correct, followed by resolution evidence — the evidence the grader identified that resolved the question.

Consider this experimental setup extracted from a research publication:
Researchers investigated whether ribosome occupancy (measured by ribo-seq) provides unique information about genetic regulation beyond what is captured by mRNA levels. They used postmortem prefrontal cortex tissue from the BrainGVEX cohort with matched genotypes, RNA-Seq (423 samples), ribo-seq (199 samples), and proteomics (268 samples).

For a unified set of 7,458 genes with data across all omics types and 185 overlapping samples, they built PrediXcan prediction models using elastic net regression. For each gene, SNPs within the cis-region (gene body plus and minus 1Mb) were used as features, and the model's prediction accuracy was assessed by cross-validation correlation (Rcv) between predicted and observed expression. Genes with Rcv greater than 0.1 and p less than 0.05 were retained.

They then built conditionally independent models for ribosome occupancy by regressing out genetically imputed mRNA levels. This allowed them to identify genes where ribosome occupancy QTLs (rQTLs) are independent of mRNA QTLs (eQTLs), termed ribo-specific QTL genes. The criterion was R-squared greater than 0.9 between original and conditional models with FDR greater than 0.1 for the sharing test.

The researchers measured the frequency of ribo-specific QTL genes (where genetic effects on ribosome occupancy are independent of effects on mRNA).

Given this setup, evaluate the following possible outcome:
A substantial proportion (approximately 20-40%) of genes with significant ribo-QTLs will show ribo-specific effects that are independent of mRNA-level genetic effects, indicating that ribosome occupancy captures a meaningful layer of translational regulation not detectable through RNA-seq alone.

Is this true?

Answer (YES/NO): NO